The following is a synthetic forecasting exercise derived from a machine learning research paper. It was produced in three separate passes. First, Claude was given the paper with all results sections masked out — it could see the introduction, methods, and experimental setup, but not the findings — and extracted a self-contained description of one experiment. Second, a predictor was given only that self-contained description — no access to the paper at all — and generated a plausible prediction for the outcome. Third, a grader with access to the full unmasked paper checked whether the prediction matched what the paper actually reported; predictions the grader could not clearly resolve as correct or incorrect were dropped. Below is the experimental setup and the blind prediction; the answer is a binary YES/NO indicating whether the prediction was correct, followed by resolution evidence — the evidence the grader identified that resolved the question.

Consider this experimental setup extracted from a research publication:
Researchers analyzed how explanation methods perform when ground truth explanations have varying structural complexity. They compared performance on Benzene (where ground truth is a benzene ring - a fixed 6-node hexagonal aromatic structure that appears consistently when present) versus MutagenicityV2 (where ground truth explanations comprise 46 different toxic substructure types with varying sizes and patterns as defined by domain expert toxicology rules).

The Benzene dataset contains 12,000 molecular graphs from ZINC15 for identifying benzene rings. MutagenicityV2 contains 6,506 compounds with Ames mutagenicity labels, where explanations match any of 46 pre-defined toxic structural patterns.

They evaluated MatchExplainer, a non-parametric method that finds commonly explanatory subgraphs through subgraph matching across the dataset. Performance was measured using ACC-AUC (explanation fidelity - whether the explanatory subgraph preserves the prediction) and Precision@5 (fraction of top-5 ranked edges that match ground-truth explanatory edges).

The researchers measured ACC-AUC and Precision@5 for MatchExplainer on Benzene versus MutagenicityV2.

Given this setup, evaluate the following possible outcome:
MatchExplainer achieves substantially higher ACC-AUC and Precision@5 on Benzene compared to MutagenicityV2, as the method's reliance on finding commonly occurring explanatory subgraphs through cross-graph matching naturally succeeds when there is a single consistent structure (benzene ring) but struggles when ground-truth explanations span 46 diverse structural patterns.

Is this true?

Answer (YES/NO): YES